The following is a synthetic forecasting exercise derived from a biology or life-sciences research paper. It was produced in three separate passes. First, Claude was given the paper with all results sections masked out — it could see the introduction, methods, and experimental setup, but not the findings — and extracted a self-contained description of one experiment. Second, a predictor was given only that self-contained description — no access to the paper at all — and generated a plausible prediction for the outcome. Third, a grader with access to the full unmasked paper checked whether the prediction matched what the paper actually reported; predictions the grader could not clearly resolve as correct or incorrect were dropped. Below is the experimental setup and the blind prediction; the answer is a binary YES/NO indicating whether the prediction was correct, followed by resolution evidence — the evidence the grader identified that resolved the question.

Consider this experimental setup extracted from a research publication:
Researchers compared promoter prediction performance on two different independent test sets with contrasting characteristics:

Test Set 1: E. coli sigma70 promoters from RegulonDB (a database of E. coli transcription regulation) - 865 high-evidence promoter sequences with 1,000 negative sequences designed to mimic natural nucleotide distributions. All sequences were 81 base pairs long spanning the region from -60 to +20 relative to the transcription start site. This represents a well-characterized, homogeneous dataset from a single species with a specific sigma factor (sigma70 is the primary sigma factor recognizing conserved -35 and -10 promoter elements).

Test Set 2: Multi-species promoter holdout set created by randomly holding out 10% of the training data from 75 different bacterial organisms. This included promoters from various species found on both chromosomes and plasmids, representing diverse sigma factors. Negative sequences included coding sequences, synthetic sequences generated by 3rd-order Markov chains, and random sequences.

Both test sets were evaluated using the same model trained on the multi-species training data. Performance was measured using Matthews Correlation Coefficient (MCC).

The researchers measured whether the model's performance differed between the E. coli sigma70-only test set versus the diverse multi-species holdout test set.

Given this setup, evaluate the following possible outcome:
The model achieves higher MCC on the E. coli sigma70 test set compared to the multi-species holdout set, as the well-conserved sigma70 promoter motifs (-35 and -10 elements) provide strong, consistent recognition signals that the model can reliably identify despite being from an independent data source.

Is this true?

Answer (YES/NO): YES